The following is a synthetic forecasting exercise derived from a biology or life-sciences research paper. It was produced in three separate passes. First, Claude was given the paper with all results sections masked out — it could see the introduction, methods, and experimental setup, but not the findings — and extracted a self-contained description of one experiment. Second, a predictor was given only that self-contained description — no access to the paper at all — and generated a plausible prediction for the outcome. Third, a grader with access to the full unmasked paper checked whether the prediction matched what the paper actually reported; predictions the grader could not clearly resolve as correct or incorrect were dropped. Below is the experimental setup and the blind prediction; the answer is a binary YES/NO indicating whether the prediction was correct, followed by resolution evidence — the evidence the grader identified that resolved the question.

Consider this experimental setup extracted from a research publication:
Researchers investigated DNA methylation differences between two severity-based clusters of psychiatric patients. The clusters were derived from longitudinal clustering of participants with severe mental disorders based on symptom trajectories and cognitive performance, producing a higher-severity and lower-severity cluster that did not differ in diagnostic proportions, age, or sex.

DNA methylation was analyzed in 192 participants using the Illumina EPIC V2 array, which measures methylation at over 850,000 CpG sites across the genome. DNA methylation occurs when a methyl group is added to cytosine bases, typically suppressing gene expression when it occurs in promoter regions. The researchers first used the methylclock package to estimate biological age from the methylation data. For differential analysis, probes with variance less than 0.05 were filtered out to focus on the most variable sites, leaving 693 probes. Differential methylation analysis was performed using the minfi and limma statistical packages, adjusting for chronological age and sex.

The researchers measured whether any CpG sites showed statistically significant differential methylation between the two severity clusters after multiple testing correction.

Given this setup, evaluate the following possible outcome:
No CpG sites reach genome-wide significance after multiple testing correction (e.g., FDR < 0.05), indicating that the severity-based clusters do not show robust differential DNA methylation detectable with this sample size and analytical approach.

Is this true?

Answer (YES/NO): YES